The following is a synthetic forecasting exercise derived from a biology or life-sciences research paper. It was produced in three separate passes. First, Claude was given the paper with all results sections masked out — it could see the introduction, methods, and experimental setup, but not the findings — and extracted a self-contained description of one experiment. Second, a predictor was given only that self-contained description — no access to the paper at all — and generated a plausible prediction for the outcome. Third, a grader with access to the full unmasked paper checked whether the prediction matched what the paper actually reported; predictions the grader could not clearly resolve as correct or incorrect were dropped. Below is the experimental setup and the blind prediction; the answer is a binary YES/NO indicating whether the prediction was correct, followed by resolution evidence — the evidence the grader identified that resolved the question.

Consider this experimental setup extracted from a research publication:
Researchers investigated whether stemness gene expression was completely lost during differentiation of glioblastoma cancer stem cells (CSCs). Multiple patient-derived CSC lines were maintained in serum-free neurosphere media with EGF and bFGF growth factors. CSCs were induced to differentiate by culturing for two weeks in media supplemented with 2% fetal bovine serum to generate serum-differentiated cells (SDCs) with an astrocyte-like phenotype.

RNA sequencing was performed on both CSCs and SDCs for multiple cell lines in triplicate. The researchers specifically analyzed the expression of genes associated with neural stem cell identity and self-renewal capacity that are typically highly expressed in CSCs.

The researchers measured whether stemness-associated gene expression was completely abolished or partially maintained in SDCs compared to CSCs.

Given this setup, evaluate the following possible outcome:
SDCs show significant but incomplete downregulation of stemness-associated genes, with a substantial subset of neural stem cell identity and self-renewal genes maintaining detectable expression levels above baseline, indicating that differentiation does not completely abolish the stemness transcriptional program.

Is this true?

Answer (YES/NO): YES